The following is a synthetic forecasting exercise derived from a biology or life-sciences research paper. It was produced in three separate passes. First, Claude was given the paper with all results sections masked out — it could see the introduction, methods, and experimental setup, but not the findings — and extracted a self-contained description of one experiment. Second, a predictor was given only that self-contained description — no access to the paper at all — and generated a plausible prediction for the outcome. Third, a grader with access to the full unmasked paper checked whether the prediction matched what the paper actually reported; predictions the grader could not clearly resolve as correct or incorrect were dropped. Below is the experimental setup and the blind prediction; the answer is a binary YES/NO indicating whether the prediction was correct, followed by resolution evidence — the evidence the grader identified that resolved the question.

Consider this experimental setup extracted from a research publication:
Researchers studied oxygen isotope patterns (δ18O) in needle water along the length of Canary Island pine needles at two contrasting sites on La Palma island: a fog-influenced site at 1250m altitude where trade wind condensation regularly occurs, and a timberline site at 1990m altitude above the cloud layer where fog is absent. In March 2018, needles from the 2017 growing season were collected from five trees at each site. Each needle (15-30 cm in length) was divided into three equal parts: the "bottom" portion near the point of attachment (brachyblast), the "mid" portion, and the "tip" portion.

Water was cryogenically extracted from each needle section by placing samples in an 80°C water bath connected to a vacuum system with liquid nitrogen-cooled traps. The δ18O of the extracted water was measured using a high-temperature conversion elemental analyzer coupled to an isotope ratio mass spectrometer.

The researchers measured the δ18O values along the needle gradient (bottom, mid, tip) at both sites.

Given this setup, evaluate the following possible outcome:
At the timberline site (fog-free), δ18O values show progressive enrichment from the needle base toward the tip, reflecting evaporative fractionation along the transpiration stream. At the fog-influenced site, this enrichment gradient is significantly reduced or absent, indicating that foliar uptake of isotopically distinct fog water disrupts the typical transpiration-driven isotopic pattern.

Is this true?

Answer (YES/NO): NO